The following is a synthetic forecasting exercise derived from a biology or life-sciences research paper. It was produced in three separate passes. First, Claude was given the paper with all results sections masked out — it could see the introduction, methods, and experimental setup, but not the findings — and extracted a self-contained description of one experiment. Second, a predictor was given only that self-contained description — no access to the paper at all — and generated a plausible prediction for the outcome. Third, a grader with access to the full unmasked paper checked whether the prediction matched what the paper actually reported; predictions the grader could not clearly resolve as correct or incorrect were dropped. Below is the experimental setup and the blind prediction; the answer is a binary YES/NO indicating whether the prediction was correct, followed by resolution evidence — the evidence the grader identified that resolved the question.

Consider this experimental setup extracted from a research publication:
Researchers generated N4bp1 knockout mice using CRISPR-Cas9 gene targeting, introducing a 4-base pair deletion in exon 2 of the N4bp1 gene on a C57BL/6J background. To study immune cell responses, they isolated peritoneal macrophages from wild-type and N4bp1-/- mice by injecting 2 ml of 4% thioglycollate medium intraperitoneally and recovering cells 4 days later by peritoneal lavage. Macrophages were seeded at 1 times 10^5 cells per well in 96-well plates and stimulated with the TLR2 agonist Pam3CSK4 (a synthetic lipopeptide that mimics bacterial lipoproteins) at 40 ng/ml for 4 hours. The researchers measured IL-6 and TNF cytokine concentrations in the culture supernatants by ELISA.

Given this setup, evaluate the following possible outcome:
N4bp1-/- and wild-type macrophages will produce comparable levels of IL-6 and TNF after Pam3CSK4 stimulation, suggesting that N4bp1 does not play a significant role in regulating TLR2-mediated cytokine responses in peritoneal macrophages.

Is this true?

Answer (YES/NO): NO